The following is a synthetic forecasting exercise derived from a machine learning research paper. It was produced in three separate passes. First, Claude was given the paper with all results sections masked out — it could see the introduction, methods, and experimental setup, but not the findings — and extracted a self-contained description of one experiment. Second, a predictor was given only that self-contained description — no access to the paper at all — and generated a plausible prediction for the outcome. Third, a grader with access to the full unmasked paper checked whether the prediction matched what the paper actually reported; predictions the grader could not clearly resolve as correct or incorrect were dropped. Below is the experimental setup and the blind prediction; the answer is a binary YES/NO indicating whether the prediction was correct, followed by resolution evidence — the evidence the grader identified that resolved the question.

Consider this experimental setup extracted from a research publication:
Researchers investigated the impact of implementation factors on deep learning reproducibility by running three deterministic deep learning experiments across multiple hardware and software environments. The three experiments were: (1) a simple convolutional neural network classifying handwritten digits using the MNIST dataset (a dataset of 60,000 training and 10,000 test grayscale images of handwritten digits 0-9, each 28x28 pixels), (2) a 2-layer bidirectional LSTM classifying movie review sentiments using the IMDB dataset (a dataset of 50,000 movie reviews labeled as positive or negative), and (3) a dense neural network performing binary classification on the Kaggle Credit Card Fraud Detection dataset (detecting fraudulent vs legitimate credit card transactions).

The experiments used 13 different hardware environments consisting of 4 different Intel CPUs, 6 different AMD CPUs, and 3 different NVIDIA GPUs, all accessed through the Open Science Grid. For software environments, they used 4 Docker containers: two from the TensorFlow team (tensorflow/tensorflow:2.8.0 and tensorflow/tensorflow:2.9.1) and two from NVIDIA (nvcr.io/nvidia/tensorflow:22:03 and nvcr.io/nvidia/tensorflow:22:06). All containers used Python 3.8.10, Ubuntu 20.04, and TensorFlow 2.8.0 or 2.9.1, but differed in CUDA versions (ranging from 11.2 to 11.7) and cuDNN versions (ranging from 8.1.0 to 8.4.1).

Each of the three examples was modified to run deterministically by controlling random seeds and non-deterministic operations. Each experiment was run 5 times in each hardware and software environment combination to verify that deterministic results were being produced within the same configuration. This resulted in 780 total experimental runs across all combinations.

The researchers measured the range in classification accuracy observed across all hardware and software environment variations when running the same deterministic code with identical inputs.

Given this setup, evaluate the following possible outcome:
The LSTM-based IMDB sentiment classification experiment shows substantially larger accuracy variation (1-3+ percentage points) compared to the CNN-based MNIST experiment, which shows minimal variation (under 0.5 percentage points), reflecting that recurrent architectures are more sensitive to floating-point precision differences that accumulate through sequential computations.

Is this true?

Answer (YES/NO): NO